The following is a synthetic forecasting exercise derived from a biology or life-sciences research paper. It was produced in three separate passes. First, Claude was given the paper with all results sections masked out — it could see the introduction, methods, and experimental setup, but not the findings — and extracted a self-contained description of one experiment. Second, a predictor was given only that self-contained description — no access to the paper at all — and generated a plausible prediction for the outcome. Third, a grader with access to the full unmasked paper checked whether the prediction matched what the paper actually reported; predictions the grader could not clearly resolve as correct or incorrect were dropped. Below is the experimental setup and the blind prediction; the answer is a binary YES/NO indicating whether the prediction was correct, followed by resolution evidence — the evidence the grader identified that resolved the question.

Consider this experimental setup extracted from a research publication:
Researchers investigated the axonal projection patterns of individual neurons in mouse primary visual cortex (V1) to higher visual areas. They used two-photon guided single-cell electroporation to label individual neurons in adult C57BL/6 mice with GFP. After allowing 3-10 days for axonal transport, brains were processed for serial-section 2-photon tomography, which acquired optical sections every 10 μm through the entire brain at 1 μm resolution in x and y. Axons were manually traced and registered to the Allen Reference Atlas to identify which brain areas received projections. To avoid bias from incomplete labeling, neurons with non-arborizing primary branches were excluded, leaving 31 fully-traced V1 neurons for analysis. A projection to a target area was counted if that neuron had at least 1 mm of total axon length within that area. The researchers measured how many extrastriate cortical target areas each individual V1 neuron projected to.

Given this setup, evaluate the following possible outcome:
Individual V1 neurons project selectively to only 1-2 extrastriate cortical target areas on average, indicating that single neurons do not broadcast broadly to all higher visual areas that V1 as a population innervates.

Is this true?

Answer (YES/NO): NO